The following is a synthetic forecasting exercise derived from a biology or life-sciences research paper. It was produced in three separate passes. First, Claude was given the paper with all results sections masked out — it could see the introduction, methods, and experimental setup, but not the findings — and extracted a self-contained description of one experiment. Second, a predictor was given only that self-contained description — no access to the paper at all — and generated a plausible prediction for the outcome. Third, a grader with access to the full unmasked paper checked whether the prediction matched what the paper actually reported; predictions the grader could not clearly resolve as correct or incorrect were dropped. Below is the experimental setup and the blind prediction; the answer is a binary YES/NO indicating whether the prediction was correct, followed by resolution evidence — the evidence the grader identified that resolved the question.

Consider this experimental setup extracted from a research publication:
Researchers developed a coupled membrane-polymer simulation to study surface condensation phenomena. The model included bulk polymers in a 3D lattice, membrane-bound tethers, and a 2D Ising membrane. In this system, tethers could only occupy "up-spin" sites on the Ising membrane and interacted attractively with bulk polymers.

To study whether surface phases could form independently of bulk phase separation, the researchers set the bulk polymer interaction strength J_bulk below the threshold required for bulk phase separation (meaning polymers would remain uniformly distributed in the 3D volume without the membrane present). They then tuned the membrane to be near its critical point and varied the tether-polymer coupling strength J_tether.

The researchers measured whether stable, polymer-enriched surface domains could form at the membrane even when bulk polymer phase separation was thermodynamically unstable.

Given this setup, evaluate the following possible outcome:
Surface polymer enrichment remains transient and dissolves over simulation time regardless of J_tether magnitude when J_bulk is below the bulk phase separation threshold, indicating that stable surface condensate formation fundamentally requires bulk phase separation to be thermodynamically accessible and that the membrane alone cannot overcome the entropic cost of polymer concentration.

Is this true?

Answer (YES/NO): NO